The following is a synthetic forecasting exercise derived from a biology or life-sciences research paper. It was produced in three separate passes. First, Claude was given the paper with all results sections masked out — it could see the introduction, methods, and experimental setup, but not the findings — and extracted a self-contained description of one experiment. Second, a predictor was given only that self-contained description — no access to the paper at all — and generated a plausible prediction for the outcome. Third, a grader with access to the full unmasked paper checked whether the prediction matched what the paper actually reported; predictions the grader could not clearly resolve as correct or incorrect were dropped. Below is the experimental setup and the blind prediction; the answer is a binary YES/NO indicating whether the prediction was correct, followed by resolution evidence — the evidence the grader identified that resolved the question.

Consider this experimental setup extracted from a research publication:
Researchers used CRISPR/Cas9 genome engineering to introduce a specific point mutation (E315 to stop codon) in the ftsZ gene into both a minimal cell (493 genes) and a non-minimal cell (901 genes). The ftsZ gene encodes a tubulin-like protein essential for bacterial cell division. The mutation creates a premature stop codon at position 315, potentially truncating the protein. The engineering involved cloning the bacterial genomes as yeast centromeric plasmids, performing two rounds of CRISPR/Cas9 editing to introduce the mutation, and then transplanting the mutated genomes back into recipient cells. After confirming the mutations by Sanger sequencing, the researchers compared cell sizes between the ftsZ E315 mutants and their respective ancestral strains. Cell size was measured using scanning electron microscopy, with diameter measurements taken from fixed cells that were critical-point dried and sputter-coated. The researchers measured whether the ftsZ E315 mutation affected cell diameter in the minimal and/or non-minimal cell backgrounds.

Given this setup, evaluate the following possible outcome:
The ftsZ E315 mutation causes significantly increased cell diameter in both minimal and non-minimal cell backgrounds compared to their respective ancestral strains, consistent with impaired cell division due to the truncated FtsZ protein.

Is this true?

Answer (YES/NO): NO